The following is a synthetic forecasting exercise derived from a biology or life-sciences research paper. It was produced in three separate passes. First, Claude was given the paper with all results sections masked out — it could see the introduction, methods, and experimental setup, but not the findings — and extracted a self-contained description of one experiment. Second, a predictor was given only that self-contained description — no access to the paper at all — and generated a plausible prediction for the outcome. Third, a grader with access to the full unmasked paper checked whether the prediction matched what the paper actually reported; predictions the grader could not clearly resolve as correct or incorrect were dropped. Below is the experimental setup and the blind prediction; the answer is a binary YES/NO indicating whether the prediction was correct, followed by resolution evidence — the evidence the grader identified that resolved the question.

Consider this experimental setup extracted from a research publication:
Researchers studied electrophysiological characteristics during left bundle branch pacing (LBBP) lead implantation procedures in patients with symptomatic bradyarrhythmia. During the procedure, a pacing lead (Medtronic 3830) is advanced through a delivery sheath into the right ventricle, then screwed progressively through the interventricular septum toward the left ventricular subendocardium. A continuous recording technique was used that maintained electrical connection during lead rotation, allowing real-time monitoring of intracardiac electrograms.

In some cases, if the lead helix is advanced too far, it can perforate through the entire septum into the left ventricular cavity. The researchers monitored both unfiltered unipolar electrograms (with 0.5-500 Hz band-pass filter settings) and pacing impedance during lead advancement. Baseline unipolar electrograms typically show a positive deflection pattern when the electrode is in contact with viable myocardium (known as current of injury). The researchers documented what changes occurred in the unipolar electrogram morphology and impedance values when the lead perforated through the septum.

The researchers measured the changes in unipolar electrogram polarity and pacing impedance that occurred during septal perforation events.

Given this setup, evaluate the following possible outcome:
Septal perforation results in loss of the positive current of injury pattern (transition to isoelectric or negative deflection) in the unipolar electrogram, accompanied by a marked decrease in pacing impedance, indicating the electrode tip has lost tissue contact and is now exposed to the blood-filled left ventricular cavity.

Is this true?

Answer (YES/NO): YES